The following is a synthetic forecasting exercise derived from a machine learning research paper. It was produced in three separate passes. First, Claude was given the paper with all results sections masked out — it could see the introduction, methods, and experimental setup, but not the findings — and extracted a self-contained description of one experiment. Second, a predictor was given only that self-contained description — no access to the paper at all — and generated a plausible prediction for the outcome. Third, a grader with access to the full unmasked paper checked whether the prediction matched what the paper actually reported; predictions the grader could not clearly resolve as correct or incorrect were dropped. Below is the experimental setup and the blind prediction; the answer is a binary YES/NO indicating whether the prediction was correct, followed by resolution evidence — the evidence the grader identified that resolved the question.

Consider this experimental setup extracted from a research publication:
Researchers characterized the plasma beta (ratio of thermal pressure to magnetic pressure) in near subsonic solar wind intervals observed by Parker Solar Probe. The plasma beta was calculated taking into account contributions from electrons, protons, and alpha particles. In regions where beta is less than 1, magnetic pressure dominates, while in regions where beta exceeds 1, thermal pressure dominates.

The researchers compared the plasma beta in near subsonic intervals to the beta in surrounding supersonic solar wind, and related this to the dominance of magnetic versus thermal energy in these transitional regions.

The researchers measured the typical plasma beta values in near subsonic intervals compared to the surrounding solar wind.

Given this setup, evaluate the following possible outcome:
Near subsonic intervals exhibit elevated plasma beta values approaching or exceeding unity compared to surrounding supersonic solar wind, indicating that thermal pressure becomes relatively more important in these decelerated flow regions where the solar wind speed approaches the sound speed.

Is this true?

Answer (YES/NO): NO